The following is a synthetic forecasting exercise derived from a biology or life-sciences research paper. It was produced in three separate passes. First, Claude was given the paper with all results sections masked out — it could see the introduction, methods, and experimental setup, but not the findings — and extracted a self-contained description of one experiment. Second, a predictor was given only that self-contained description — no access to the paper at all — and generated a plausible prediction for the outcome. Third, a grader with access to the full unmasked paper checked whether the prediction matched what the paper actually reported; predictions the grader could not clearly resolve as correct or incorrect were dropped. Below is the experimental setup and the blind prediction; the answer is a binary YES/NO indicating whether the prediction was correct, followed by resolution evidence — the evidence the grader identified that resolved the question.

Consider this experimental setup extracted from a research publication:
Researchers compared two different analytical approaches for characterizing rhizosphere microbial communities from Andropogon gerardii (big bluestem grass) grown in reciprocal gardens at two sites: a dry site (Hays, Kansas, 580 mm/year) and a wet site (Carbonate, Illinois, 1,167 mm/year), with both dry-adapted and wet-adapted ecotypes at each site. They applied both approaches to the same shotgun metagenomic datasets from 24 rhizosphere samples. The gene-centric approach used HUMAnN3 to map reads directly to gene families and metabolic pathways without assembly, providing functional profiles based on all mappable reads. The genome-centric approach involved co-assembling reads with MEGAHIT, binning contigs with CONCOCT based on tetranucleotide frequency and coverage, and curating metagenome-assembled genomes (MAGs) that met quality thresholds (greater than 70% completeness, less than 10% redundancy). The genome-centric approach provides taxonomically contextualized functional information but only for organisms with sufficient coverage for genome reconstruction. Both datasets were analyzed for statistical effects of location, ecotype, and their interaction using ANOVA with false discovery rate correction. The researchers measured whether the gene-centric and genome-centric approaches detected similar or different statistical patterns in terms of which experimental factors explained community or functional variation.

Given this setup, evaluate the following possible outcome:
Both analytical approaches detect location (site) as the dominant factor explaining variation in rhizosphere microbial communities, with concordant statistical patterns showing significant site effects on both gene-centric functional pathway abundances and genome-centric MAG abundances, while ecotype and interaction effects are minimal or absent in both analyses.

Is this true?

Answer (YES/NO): NO